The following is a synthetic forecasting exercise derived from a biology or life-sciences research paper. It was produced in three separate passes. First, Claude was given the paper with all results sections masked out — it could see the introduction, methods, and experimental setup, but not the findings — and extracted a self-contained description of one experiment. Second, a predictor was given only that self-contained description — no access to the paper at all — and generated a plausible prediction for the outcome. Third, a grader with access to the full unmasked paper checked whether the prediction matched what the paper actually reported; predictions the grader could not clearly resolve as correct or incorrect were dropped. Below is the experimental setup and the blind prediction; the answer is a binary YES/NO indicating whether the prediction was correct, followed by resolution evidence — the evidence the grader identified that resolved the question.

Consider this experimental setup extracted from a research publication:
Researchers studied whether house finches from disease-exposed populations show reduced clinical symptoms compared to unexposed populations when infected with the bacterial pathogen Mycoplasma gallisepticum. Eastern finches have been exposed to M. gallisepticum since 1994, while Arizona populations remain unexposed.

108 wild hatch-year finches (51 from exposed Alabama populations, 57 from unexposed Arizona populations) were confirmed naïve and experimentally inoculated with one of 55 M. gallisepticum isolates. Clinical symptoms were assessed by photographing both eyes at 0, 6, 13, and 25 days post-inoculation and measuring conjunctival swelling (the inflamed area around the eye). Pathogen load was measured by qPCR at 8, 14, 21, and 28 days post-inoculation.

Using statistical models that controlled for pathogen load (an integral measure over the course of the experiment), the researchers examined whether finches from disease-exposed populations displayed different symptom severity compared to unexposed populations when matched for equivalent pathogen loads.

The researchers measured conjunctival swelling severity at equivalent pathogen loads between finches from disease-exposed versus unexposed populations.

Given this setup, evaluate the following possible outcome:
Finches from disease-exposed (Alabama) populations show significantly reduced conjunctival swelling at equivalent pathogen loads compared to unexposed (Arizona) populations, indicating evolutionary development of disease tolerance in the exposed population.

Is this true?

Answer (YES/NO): NO